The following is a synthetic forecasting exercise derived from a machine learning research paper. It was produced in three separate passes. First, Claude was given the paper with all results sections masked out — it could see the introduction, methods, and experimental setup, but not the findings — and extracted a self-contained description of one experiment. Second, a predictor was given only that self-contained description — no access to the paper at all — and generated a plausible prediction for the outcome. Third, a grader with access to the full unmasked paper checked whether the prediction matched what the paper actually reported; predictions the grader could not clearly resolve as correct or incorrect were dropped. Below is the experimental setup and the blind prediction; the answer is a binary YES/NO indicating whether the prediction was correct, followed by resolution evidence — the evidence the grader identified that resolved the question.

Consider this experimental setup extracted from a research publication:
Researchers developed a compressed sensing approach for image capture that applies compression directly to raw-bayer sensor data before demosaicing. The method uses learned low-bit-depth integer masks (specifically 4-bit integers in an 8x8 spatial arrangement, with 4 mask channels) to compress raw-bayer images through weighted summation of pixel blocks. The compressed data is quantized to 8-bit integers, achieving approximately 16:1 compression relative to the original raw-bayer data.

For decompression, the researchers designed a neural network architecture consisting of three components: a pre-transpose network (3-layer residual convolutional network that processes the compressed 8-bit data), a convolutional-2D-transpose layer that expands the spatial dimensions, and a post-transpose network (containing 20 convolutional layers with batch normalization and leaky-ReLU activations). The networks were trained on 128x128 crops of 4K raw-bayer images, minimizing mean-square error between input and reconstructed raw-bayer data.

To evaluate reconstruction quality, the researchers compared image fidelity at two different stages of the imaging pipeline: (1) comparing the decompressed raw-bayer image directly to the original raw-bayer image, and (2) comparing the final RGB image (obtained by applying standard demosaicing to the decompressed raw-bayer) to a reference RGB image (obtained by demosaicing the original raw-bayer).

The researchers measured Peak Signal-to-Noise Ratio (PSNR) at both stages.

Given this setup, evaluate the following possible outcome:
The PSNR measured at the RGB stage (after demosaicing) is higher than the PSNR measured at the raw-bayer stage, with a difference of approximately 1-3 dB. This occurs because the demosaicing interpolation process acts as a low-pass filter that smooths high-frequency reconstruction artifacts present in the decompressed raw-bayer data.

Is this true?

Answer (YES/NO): NO